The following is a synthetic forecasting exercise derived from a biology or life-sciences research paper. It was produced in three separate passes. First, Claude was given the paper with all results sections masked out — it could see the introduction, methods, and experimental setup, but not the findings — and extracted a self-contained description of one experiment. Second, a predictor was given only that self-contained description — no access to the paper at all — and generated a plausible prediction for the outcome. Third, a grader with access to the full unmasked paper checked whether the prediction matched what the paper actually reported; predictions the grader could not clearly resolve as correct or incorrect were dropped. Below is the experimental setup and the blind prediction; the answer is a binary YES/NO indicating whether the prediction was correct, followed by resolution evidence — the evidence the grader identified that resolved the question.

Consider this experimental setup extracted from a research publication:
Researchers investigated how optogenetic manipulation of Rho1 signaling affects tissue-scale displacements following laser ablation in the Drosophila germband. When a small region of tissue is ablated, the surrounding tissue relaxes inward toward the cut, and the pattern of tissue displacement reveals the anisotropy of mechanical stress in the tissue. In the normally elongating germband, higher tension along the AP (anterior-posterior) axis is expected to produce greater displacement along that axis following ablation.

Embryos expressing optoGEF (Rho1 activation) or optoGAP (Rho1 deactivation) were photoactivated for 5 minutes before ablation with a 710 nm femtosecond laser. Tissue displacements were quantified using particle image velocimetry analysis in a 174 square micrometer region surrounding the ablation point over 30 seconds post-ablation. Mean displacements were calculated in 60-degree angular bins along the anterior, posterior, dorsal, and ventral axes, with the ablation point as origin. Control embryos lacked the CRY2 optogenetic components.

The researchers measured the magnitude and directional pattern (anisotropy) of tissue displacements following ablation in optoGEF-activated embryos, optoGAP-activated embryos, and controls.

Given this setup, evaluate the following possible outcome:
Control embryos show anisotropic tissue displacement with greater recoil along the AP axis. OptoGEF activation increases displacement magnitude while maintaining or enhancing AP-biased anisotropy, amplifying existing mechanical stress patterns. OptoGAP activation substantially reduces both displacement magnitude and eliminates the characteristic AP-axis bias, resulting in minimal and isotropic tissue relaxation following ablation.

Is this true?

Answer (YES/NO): NO